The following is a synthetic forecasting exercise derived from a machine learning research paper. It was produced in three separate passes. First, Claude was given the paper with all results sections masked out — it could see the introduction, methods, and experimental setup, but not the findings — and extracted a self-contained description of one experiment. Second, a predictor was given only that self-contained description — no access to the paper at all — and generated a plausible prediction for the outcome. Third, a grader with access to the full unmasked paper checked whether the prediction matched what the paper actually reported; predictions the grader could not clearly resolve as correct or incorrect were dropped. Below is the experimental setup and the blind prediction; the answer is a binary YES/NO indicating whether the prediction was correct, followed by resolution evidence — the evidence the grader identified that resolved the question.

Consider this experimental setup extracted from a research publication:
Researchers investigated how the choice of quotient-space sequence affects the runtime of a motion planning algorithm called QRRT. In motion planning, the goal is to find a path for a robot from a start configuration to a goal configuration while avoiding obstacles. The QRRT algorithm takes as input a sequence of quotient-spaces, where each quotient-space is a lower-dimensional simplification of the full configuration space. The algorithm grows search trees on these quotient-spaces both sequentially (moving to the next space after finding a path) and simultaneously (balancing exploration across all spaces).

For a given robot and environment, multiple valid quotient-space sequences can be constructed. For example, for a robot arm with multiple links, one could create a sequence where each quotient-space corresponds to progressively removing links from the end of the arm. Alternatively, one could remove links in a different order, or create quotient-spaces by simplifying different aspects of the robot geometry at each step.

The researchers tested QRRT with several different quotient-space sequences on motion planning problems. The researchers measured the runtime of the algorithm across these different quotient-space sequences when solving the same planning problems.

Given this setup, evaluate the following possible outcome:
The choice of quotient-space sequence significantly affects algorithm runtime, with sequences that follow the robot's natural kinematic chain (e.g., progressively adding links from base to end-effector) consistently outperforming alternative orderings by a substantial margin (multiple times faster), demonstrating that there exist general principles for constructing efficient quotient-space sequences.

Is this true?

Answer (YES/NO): NO